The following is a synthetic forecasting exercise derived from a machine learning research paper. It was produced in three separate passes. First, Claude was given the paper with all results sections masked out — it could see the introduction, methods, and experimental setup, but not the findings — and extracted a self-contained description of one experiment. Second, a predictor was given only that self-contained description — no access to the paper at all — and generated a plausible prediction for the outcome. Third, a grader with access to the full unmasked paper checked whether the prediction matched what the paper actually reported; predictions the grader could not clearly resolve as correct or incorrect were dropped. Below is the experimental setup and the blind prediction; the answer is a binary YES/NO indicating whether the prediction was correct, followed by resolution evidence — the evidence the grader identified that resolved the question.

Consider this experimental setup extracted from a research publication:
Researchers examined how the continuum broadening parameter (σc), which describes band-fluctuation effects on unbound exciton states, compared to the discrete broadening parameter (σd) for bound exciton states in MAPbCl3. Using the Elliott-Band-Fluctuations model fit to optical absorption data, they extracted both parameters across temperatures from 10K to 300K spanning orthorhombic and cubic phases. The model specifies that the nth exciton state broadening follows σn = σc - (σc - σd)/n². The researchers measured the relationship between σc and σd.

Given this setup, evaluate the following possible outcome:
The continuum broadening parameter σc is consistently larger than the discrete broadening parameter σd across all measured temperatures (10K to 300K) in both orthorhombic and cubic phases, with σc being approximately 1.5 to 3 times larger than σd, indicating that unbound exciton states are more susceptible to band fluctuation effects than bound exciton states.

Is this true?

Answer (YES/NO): NO